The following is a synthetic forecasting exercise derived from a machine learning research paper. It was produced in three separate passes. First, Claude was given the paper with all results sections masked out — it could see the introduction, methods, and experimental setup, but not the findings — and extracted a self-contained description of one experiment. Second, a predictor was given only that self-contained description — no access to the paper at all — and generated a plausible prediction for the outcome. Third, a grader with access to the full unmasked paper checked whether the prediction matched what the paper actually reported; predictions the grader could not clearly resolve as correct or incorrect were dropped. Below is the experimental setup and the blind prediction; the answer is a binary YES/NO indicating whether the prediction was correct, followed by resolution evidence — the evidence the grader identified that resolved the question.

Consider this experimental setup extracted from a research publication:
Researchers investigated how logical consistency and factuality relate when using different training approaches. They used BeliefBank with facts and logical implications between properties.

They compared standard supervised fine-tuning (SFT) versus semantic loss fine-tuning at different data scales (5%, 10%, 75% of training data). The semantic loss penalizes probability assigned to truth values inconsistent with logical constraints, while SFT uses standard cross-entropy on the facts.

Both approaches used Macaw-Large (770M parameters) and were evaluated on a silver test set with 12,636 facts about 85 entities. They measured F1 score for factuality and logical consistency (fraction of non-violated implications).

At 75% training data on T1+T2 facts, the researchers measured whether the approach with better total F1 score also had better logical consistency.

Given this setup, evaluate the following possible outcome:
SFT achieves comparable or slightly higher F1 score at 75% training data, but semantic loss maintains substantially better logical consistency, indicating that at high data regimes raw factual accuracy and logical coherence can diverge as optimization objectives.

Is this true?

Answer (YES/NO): NO